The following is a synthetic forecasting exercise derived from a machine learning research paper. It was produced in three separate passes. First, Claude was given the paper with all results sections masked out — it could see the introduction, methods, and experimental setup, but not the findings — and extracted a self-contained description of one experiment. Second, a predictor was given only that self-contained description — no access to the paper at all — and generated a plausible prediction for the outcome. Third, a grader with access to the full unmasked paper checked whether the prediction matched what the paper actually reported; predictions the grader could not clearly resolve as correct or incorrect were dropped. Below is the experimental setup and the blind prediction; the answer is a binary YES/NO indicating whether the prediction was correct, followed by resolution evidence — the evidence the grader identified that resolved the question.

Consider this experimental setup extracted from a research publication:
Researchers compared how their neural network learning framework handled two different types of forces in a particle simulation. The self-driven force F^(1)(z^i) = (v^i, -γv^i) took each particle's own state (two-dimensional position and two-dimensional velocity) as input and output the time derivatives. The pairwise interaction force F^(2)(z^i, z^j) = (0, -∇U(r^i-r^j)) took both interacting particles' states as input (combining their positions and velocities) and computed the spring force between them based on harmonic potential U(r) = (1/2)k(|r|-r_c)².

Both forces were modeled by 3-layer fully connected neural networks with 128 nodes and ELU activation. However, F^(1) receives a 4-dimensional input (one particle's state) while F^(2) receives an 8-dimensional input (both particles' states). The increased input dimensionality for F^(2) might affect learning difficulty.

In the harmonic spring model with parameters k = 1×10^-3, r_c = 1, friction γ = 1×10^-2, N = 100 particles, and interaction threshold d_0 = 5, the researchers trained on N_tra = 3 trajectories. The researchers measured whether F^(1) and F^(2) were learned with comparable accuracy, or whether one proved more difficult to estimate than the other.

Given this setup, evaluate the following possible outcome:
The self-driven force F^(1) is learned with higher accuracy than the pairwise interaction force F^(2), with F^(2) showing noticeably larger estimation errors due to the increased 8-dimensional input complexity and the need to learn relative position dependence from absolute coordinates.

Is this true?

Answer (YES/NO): NO